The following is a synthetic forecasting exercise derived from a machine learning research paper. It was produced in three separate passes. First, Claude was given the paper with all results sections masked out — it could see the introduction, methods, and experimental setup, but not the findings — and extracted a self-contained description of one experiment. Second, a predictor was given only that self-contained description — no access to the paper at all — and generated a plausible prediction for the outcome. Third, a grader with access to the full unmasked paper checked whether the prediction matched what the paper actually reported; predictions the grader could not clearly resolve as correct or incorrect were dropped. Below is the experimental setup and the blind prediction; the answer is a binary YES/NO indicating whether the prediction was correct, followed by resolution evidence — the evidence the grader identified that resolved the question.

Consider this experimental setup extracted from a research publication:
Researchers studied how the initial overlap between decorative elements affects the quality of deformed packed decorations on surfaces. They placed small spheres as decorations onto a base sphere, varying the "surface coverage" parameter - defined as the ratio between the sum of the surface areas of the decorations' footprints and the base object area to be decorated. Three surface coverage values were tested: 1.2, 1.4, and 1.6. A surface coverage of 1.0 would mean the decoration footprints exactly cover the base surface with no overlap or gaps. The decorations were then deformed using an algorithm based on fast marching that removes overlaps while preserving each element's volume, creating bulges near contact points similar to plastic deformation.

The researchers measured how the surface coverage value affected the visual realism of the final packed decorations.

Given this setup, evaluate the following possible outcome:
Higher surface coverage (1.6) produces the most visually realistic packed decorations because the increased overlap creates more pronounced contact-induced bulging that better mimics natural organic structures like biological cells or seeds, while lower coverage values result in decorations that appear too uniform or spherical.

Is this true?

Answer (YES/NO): NO